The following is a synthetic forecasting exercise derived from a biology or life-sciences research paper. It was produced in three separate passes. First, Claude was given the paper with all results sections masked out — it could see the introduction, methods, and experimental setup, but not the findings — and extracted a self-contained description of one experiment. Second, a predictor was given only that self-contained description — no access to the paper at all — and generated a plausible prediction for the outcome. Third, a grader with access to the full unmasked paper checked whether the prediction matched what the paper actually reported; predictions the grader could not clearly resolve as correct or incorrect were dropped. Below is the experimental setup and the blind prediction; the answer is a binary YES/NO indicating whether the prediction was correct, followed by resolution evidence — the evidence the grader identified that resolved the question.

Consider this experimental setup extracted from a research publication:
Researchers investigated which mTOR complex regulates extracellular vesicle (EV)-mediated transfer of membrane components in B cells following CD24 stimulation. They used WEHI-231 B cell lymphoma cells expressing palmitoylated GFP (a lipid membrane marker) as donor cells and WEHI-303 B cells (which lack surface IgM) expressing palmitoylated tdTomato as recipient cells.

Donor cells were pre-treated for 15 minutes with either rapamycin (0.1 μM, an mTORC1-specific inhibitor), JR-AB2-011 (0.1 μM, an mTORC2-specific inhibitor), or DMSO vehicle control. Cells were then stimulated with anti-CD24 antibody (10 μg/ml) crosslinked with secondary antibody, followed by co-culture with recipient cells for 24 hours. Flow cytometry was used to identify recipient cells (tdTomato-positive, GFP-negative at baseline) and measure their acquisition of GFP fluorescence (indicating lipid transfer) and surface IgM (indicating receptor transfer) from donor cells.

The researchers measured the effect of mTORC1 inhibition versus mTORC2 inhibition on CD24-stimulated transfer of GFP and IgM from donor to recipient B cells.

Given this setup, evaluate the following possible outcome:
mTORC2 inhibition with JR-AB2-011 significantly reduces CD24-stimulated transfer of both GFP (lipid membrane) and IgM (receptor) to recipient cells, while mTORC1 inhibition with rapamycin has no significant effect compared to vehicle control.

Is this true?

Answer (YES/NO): YES